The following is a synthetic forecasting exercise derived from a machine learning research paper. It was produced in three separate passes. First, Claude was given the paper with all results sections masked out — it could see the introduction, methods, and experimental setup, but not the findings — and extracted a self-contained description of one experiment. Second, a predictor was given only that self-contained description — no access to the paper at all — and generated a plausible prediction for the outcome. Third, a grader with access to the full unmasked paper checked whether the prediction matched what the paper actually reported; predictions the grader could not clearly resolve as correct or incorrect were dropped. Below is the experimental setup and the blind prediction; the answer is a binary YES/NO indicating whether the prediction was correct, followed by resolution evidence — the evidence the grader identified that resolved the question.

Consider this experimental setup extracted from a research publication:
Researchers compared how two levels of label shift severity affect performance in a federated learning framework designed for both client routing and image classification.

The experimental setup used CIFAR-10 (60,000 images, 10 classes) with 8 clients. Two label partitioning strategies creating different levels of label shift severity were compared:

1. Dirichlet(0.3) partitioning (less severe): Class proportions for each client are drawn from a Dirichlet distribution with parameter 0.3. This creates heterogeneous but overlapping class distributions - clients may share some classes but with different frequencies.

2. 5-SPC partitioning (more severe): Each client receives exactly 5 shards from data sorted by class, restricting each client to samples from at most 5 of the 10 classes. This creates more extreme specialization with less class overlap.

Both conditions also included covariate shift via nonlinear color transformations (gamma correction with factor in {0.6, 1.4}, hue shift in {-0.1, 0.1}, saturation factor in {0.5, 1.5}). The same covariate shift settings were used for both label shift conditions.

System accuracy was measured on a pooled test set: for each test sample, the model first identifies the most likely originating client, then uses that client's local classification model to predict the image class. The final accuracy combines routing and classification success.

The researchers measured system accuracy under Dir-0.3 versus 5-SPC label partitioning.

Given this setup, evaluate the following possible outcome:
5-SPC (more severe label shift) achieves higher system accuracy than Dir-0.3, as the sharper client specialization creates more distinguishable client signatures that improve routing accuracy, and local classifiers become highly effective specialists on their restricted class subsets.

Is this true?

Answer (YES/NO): NO